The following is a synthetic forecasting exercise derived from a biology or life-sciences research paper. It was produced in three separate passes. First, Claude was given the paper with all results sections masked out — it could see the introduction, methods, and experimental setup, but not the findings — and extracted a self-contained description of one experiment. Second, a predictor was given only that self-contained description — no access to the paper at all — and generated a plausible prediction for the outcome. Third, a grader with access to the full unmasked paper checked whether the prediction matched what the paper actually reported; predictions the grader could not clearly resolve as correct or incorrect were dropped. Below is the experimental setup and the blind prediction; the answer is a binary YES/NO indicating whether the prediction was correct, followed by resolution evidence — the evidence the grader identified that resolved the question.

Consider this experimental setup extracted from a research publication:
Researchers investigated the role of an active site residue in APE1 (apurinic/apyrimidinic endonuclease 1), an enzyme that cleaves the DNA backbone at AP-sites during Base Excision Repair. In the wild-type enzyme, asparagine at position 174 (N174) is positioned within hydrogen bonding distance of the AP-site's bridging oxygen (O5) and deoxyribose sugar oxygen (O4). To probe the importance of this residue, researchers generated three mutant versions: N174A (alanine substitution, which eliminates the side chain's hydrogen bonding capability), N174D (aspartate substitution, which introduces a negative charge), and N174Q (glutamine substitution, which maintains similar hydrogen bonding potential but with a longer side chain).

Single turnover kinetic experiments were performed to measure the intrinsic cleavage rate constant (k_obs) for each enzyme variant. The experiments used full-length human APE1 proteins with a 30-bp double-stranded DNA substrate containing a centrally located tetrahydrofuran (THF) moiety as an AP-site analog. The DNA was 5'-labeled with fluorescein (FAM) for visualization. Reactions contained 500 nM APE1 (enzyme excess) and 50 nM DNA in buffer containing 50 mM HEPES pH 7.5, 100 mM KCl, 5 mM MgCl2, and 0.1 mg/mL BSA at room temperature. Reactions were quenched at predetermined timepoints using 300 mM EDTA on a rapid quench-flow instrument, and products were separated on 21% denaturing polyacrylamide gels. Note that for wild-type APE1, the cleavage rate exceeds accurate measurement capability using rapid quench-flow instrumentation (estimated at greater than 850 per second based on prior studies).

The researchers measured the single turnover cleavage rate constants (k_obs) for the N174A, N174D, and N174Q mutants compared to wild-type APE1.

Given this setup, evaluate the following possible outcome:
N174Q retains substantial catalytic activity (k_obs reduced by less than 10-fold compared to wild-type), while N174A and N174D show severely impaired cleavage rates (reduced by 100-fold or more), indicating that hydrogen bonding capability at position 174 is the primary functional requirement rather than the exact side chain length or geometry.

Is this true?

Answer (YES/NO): NO